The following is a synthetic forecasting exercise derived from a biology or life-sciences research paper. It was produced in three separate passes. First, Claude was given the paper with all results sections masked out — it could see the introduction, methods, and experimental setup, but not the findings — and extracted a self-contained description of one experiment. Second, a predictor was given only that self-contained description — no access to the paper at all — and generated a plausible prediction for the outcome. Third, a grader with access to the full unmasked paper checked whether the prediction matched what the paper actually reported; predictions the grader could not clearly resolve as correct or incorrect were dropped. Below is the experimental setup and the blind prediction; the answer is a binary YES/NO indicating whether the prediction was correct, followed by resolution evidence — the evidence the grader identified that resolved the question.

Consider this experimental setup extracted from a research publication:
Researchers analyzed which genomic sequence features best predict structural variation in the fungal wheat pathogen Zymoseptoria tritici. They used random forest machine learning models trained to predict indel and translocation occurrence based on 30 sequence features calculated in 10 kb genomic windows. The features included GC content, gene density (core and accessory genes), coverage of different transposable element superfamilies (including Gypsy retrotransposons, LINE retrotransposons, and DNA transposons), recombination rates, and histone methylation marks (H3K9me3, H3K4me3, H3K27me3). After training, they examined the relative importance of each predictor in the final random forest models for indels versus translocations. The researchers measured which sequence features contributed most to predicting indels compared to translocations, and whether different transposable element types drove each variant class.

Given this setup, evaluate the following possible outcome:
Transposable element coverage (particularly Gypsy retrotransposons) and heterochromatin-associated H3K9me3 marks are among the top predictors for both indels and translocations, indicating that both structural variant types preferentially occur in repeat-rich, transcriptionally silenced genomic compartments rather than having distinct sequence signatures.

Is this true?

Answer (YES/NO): NO